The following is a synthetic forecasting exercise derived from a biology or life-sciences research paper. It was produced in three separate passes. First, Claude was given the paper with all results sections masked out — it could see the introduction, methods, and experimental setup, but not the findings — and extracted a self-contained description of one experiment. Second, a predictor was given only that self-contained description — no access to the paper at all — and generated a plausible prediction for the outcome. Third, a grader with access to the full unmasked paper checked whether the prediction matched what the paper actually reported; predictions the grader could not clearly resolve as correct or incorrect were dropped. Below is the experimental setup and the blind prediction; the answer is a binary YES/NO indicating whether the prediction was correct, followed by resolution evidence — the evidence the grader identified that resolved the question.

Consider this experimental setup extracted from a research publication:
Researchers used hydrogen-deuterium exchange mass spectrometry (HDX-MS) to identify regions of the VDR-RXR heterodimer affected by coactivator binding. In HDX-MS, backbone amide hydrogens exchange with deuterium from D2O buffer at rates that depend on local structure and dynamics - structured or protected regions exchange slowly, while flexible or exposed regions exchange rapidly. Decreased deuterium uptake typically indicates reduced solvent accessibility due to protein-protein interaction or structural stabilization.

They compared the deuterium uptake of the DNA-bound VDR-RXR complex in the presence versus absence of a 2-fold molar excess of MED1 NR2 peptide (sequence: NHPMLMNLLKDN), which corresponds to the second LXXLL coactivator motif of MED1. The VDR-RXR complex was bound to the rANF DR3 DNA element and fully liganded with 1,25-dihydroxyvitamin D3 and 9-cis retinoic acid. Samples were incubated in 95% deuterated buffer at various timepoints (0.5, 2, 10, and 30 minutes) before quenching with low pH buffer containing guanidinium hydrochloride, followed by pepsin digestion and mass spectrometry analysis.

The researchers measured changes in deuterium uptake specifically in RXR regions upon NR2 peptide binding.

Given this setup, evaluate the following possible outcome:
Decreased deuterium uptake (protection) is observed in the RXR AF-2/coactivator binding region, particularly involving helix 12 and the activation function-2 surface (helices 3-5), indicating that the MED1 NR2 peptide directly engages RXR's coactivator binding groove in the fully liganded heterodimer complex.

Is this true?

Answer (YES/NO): NO